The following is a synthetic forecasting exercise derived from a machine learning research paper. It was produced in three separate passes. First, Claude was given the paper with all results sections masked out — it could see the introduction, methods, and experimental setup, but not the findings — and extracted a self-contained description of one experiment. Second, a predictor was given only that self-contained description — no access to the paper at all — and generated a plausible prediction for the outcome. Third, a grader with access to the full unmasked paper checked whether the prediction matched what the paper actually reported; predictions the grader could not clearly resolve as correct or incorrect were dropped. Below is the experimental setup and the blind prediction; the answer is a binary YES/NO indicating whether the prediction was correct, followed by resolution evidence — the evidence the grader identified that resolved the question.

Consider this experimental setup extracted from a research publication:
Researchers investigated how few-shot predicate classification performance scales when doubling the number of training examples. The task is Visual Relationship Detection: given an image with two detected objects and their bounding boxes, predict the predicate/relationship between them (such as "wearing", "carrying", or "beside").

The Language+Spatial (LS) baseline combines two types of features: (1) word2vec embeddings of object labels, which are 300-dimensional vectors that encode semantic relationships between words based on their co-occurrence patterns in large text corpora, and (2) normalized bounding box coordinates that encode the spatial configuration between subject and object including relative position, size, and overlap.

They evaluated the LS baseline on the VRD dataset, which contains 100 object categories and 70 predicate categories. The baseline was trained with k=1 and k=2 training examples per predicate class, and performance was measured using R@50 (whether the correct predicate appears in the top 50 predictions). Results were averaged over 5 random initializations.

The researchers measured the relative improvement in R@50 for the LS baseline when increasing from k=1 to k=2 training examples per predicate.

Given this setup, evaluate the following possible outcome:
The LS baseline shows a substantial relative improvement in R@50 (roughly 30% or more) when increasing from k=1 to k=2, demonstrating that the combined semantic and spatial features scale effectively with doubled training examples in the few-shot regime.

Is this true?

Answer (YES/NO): YES